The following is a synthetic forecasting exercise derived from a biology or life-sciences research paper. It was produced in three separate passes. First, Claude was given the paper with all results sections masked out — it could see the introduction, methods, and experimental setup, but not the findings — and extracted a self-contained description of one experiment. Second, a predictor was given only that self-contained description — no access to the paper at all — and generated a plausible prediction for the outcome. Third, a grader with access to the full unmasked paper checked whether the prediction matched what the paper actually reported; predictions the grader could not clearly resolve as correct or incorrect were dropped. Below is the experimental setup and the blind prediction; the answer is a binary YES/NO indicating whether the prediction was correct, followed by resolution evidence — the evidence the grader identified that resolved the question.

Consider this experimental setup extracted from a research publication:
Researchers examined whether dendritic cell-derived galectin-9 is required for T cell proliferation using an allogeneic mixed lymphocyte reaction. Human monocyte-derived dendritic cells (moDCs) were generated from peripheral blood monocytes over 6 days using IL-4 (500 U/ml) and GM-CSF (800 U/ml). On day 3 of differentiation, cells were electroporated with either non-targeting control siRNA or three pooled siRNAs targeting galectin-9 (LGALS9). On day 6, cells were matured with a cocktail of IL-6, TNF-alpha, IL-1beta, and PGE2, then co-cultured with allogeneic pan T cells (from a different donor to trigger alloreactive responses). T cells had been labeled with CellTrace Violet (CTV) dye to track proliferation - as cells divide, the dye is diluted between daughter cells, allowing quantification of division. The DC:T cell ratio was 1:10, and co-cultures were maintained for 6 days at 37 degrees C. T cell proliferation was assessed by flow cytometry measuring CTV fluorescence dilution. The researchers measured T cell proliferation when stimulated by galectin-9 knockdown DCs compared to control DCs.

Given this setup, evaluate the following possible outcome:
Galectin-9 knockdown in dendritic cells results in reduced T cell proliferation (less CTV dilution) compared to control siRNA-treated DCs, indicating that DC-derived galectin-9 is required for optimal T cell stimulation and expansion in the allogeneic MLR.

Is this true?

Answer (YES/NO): YES